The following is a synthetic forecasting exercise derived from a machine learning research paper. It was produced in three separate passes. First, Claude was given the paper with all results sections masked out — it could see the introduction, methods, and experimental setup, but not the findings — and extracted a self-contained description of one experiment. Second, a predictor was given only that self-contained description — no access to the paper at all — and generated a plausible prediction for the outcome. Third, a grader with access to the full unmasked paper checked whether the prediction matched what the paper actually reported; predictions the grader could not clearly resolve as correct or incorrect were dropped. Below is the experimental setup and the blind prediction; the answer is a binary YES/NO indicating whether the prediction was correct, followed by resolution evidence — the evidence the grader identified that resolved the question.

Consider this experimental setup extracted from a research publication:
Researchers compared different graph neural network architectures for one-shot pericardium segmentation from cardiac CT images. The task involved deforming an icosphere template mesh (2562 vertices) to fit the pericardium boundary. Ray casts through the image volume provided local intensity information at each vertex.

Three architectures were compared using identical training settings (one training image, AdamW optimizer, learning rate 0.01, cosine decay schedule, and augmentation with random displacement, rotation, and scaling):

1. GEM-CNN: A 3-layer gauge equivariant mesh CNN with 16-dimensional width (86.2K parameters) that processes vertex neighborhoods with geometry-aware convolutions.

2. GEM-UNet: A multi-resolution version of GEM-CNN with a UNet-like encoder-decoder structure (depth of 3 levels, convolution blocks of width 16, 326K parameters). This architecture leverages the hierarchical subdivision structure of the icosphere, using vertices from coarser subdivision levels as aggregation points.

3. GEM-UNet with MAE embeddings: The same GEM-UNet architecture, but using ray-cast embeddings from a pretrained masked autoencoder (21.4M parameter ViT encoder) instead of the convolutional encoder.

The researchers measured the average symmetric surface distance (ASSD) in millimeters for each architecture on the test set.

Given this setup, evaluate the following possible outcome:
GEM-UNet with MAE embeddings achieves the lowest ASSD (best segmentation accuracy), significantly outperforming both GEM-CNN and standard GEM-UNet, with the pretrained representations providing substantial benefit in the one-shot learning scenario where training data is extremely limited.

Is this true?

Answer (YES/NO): YES